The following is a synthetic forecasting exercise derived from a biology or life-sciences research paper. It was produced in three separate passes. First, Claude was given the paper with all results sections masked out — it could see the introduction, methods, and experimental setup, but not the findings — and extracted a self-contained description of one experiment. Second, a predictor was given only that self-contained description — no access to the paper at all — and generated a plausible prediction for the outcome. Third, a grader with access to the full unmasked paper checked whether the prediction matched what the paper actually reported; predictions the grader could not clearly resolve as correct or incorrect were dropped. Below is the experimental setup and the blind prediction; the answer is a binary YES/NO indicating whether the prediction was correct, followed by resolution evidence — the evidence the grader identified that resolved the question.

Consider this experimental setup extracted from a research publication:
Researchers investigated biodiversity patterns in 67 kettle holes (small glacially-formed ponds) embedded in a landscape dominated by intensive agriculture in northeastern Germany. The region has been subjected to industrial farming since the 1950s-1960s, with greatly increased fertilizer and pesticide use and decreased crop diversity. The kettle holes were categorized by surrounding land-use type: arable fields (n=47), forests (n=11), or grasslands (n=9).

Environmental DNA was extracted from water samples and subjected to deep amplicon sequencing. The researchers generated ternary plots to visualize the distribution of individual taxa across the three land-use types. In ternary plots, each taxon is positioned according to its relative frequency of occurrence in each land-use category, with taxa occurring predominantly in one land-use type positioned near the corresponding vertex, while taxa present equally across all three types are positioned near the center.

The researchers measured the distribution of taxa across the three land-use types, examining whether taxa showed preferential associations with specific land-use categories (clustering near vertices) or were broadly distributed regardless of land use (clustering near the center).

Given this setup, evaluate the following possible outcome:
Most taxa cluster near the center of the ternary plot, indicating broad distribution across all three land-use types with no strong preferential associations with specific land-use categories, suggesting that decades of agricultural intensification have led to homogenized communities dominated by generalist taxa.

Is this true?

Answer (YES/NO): YES